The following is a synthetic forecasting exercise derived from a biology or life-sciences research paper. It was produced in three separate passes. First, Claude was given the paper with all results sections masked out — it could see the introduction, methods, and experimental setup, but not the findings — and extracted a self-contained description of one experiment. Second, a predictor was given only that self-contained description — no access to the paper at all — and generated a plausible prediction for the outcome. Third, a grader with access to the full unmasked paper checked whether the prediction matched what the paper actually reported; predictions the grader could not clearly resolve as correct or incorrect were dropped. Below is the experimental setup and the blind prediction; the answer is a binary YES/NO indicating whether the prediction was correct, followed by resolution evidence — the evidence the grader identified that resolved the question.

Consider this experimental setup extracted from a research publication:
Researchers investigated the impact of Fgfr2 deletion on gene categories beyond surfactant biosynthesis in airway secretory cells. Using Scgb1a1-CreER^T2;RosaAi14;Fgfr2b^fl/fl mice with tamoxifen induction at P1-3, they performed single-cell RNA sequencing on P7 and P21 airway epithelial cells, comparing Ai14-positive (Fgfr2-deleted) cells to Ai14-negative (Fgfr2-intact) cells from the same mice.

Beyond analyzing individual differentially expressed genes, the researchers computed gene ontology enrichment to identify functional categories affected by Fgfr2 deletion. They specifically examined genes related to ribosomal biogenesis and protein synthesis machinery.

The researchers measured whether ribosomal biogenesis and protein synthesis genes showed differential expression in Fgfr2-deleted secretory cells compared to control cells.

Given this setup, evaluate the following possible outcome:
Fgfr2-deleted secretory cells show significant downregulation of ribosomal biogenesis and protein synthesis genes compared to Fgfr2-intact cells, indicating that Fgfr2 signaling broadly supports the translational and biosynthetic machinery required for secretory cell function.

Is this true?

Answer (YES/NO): NO